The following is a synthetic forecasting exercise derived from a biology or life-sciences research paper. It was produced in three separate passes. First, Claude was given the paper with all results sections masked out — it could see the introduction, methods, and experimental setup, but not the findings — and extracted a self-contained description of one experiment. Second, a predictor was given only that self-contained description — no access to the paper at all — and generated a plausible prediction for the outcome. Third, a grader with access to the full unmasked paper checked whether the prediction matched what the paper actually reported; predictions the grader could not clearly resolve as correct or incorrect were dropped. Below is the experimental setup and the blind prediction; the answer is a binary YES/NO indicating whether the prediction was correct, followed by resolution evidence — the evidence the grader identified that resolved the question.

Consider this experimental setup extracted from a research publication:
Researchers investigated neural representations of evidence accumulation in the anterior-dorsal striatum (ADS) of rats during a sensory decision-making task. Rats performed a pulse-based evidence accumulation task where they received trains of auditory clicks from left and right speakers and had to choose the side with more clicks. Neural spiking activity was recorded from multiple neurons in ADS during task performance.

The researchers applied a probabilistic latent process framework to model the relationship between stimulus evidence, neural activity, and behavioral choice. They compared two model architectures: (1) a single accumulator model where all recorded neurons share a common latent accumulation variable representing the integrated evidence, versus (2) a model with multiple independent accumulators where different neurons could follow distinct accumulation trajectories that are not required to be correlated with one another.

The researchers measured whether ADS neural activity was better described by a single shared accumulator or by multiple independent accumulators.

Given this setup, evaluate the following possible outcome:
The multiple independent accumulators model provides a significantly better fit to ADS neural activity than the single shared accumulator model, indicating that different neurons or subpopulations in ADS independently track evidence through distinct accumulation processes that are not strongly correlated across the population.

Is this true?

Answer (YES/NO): YES